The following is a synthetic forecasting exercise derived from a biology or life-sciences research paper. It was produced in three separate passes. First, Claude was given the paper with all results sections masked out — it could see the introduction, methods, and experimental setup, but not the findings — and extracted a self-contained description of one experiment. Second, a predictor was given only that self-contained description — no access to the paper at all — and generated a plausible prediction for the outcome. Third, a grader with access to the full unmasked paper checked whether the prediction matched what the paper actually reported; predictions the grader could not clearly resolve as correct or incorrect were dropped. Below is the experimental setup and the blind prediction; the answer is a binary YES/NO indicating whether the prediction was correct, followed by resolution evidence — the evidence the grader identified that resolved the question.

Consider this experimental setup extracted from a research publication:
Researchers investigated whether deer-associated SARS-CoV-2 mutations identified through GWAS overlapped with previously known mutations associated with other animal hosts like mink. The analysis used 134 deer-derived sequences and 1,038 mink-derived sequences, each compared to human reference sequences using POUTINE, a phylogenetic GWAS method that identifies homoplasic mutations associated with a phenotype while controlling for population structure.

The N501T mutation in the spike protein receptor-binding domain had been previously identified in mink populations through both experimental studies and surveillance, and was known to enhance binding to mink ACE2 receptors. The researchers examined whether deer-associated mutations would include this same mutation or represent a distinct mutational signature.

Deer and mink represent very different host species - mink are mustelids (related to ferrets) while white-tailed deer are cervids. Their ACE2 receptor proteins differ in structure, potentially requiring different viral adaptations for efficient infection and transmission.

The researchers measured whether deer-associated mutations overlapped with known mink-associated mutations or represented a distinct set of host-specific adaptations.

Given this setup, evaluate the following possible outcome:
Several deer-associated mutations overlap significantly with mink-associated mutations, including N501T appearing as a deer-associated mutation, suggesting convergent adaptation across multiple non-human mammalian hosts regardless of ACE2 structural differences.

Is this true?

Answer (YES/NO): NO